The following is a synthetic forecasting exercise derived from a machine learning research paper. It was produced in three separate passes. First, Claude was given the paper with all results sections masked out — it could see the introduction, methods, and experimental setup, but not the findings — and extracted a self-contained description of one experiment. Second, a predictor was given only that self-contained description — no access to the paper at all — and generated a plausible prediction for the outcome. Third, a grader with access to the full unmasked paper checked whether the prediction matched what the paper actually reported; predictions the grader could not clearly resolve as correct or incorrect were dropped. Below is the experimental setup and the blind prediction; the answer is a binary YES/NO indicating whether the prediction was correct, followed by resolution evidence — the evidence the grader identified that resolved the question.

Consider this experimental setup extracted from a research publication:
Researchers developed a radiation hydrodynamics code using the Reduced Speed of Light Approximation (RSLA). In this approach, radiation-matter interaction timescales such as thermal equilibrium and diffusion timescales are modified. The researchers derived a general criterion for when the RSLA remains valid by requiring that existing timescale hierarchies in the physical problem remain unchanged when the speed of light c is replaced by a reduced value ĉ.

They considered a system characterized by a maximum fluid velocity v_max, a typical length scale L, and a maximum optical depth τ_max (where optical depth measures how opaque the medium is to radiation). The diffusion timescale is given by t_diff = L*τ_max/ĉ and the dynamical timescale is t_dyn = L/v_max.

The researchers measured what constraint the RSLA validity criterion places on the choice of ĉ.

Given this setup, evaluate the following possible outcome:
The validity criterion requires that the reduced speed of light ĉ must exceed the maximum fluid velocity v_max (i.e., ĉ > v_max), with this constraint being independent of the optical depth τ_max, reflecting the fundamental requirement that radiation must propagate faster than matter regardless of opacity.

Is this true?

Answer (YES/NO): NO